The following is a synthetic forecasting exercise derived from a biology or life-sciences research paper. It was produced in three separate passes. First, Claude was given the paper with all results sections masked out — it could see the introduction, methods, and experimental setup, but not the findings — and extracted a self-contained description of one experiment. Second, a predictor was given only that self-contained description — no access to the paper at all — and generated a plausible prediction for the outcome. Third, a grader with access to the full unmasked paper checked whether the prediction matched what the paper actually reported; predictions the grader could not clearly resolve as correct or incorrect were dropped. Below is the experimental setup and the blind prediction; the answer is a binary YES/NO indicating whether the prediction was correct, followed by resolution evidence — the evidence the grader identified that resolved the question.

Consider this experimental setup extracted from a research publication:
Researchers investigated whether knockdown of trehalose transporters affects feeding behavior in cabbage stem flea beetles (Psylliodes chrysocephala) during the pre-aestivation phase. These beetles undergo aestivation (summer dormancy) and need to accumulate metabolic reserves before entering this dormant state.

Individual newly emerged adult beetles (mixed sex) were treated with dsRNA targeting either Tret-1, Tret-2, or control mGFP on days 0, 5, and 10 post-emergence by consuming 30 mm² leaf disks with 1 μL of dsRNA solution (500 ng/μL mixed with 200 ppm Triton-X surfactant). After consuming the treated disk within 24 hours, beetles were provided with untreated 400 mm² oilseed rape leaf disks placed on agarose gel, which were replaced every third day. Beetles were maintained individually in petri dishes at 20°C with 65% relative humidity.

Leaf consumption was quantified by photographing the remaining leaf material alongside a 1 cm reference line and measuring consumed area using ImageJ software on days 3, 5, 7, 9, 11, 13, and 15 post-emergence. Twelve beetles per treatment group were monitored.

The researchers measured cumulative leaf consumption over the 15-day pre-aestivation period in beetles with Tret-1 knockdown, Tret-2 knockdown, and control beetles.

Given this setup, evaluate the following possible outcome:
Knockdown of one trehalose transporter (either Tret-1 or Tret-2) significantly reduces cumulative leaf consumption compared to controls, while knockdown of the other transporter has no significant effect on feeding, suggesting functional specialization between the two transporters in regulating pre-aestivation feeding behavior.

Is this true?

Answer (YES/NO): NO